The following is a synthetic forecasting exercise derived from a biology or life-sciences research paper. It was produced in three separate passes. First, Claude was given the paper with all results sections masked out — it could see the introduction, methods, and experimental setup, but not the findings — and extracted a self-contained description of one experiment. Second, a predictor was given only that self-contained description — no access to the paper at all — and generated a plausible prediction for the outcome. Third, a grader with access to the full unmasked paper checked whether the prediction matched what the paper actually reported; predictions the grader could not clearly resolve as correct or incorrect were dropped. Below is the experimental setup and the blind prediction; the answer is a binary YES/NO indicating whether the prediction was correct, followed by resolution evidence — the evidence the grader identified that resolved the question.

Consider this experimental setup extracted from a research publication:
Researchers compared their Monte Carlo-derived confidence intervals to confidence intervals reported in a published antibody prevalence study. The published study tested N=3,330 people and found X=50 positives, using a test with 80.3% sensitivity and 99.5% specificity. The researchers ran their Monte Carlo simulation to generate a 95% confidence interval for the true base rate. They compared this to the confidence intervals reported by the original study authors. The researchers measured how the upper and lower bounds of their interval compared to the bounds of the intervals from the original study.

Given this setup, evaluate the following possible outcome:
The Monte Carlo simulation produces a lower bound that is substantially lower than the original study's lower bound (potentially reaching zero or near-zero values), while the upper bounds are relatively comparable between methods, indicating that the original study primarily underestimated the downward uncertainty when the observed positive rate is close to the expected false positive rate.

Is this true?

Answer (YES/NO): NO